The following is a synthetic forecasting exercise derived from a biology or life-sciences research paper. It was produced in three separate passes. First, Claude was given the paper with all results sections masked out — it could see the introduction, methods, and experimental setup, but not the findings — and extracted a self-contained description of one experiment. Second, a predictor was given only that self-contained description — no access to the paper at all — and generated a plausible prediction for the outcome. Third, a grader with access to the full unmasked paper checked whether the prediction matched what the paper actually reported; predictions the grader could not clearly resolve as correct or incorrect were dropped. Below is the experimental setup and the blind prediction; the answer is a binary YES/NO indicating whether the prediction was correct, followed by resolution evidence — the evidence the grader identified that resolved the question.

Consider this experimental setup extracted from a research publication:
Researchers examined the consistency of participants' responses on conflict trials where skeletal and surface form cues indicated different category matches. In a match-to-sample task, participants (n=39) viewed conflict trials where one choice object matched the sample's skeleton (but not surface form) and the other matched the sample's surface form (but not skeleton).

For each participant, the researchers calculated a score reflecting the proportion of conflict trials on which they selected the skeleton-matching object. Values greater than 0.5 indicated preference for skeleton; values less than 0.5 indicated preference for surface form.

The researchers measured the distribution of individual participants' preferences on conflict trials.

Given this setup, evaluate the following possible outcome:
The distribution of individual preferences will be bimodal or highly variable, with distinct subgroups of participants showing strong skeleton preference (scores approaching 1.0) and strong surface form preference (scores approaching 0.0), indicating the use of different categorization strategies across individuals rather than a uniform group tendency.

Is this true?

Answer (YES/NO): NO